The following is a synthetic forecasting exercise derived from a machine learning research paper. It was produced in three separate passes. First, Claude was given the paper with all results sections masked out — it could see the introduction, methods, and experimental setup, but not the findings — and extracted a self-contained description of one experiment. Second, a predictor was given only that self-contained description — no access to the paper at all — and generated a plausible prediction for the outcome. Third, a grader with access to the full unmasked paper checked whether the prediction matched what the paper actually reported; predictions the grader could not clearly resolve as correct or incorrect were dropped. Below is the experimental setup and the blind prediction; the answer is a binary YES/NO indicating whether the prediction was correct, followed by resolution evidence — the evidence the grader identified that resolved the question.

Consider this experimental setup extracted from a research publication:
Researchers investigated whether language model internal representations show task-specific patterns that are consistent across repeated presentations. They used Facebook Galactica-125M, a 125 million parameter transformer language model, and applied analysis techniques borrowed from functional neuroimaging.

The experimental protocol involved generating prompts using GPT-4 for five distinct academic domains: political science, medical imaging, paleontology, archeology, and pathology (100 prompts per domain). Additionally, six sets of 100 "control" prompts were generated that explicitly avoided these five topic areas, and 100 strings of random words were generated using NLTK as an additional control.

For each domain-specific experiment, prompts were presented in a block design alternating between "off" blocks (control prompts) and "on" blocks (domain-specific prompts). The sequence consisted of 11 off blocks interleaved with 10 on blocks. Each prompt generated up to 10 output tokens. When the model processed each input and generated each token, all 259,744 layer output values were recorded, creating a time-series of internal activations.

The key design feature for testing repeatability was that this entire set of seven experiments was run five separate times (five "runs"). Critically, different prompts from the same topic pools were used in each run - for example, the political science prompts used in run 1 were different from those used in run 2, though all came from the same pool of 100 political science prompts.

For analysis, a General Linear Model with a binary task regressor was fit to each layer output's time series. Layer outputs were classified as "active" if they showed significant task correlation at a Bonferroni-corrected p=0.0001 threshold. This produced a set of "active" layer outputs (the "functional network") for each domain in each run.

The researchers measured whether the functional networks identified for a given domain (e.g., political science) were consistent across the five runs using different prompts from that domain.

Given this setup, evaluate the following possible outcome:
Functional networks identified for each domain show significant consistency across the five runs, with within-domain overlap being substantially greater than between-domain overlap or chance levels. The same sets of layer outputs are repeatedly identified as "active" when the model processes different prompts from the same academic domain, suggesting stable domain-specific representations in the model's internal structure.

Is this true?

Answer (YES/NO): YES